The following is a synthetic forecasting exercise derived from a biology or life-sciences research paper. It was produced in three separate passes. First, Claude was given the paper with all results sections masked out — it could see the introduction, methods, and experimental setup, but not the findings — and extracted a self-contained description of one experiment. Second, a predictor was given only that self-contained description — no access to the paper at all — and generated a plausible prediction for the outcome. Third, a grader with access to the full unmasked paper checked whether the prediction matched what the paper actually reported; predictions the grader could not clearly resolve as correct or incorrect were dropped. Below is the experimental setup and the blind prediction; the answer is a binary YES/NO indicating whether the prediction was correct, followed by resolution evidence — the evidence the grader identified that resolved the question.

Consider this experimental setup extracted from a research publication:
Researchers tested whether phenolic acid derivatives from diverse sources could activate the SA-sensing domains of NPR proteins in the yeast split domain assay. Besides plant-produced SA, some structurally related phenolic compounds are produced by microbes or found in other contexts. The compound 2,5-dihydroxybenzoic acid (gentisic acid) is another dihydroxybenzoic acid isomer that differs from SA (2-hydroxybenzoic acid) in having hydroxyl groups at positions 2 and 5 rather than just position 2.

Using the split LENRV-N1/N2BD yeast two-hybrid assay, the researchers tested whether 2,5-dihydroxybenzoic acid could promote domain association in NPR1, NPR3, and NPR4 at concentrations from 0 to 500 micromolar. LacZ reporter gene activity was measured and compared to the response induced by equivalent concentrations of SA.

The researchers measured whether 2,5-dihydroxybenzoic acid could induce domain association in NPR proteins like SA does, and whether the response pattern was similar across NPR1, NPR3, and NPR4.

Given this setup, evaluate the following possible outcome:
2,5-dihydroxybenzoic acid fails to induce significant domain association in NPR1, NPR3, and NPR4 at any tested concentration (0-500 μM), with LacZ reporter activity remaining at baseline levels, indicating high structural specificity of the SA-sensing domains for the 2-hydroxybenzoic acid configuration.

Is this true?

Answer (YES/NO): YES